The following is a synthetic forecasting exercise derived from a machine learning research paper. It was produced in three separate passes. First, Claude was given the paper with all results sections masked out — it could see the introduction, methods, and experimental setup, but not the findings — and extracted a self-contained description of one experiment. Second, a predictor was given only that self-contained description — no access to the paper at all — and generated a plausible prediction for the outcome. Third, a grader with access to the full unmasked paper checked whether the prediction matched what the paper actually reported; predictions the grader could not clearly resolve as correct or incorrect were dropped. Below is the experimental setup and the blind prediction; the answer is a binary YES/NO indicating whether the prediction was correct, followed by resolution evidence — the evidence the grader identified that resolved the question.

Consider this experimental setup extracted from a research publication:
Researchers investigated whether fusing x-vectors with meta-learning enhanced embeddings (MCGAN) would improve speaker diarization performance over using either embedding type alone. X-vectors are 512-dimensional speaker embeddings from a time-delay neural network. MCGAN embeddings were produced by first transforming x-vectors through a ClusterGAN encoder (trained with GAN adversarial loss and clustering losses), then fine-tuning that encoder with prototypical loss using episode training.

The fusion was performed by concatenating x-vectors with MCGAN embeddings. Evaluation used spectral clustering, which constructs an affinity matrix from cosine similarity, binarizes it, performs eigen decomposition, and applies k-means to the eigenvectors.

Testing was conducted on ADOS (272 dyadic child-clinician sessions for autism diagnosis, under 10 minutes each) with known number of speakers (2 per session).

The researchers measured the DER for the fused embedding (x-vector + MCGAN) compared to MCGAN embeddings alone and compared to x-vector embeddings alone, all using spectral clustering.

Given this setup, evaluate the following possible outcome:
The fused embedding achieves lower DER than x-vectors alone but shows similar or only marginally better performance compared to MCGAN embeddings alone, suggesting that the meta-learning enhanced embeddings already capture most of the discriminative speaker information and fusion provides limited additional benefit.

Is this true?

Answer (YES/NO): NO